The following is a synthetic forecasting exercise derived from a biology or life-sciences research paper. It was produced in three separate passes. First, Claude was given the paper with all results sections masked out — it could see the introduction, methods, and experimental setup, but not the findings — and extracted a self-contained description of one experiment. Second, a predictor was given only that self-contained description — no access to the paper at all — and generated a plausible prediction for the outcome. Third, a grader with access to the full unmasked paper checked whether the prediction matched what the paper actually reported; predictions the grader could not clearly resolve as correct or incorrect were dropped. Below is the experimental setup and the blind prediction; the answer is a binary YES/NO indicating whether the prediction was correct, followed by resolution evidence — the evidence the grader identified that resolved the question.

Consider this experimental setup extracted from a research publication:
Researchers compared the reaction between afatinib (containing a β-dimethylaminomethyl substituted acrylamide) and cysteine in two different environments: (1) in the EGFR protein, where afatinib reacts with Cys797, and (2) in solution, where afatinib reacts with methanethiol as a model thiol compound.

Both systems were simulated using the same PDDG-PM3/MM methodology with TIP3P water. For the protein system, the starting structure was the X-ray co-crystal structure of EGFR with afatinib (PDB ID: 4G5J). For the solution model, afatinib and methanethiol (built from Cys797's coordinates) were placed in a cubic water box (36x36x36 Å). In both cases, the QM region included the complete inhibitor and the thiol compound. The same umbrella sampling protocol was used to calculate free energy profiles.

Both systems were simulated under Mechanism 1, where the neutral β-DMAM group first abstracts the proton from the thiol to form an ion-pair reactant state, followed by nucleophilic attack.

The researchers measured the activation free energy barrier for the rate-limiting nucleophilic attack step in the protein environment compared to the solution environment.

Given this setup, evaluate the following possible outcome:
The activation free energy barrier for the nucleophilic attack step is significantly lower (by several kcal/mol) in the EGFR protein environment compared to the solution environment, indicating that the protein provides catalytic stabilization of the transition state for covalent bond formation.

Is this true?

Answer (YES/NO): YES